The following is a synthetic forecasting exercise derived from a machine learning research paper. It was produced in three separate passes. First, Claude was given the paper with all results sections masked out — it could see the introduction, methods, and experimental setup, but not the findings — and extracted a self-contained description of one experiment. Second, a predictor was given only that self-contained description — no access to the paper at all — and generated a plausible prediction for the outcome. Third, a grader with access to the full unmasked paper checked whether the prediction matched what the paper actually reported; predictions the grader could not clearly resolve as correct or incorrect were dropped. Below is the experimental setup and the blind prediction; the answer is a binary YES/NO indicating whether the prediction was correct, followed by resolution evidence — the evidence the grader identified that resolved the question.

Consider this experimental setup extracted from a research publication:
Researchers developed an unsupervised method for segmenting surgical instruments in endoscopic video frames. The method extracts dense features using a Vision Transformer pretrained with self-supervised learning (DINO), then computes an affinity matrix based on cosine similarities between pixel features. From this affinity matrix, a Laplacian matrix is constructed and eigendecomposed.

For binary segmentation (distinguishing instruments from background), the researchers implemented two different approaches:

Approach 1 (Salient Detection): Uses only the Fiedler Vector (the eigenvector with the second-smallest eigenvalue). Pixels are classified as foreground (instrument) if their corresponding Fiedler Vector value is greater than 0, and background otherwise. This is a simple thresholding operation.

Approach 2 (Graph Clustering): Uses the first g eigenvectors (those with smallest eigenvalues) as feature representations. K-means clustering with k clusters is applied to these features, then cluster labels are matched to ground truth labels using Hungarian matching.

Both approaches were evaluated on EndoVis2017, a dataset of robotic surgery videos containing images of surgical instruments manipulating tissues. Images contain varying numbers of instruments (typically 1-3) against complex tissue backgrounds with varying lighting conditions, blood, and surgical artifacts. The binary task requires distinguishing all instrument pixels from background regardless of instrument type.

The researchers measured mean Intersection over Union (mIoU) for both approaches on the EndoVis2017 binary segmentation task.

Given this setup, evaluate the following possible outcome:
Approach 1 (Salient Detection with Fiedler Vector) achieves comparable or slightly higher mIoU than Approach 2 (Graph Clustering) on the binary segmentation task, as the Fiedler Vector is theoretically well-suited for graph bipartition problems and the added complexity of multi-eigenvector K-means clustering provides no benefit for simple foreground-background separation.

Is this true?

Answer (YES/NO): NO